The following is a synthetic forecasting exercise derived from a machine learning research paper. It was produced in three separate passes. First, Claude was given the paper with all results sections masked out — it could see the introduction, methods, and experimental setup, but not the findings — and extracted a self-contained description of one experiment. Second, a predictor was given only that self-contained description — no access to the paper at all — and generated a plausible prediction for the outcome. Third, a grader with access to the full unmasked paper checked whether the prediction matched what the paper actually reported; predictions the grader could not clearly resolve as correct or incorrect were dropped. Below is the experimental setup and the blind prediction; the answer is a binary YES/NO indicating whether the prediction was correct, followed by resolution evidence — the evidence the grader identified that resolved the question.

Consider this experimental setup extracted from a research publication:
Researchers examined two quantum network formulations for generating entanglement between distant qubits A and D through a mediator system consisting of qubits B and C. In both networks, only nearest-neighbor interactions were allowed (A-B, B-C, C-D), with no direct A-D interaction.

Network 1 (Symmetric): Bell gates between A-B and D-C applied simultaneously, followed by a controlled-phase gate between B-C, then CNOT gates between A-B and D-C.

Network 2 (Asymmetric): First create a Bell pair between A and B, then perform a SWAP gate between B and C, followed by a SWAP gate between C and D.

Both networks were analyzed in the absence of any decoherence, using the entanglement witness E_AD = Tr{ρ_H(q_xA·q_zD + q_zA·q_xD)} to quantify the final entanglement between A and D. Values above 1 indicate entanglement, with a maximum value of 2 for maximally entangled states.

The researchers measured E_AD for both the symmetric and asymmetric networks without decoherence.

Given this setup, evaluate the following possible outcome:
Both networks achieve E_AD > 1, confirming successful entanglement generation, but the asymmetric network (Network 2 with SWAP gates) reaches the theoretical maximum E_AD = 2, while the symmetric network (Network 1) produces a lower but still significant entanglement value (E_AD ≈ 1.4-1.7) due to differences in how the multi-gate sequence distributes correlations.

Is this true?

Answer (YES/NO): NO